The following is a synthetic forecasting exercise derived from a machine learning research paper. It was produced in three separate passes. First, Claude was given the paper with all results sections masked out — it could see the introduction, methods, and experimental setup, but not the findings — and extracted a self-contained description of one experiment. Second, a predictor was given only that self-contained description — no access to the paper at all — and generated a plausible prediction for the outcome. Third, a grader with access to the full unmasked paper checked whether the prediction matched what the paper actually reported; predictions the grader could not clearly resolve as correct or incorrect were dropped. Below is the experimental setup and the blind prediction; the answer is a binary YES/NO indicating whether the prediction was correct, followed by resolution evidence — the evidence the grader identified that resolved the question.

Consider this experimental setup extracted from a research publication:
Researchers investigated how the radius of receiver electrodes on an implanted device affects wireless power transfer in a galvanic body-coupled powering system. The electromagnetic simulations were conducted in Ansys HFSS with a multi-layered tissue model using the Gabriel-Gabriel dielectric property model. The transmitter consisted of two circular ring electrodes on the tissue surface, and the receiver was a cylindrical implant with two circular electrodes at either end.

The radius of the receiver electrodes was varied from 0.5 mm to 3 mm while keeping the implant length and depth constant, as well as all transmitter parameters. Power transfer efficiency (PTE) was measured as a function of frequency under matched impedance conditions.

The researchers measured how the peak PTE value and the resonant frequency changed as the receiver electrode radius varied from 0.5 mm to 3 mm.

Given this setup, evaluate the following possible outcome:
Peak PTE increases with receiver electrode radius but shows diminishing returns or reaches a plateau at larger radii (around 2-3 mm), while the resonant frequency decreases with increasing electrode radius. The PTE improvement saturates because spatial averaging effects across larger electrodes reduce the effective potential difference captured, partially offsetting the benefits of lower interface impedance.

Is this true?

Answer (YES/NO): NO